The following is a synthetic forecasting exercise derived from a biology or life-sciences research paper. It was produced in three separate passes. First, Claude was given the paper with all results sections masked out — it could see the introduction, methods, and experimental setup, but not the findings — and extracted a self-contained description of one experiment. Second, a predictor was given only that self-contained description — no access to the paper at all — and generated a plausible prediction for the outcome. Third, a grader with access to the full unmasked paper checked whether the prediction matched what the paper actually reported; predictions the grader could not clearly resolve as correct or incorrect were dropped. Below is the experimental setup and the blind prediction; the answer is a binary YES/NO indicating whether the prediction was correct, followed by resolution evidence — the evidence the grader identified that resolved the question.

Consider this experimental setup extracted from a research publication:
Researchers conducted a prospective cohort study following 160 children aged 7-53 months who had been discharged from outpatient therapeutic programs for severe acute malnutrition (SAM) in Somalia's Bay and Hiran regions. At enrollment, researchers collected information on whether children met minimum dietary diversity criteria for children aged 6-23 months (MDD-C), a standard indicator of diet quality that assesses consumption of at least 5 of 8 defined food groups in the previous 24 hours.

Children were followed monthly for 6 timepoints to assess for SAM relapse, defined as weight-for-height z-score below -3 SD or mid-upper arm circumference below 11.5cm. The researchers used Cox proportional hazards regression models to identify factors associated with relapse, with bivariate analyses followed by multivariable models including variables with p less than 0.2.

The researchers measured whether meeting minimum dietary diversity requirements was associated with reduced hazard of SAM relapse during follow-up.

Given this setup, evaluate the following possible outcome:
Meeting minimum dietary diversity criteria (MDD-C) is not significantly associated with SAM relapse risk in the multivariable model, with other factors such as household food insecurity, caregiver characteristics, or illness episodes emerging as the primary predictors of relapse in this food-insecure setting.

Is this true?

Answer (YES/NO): NO